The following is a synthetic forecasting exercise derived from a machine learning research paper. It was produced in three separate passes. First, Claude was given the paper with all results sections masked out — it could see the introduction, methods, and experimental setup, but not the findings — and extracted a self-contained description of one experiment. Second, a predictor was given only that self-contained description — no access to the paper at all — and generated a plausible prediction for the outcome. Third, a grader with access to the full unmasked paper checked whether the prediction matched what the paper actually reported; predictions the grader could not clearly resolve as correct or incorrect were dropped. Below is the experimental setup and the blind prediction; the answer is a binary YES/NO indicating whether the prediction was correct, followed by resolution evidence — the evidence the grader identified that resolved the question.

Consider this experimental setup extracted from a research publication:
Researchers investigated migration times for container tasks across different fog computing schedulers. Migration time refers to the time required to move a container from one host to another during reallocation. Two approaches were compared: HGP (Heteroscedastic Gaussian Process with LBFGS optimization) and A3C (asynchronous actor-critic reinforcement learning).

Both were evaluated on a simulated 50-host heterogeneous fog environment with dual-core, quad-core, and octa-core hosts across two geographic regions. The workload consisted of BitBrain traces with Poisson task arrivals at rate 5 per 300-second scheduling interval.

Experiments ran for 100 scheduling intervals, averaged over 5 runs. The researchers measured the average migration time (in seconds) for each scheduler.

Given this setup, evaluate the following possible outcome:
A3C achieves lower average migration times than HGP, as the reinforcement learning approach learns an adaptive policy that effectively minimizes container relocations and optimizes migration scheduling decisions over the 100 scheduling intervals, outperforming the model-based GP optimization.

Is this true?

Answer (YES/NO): NO